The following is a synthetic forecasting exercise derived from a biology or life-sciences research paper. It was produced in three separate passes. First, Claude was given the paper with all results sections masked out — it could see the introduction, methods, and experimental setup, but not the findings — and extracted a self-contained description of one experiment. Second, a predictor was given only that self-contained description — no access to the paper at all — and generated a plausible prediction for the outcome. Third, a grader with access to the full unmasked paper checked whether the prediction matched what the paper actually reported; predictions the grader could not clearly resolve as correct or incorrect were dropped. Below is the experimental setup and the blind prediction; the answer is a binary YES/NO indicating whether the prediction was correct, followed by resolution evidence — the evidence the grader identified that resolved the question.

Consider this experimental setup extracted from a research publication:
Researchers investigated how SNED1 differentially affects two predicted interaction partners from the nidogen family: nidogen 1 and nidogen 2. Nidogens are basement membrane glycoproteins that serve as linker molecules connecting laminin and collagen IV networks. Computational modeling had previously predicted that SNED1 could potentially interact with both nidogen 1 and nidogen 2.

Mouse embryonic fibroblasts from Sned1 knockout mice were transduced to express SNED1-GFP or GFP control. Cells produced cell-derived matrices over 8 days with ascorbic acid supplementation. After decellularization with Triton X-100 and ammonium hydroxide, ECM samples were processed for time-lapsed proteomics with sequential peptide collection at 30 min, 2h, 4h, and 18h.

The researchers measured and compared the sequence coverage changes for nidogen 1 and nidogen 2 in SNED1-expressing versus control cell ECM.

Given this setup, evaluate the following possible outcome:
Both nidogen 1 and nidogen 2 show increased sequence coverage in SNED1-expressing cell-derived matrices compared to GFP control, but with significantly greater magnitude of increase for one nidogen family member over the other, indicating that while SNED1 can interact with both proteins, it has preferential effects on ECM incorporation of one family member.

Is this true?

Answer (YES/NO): NO